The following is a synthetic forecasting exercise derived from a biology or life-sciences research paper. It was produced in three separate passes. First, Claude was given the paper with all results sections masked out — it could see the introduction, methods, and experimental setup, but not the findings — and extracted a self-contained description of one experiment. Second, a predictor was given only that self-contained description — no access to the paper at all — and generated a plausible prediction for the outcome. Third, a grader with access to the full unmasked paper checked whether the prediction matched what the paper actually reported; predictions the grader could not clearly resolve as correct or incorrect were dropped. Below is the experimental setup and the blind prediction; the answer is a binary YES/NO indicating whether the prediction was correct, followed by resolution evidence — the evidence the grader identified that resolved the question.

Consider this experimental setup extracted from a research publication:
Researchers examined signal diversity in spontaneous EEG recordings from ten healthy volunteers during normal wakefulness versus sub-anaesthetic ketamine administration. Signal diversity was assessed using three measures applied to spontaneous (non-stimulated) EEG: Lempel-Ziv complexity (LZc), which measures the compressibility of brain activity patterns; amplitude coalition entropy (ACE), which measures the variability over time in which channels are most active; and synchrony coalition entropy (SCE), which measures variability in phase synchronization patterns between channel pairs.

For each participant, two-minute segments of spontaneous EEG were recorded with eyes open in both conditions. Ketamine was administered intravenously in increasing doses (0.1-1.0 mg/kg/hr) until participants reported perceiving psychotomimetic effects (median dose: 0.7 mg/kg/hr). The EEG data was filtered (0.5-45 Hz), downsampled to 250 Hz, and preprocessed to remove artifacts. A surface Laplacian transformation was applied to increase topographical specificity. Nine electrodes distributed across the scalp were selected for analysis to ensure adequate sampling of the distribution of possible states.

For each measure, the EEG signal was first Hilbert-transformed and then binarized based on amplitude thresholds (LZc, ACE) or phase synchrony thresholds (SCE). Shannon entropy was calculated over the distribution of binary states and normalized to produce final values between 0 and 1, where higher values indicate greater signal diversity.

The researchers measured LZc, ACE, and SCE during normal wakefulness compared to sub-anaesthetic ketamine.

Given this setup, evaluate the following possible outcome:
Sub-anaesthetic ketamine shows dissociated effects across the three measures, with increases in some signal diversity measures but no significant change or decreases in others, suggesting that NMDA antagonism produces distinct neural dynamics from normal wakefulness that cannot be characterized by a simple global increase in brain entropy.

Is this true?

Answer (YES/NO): NO